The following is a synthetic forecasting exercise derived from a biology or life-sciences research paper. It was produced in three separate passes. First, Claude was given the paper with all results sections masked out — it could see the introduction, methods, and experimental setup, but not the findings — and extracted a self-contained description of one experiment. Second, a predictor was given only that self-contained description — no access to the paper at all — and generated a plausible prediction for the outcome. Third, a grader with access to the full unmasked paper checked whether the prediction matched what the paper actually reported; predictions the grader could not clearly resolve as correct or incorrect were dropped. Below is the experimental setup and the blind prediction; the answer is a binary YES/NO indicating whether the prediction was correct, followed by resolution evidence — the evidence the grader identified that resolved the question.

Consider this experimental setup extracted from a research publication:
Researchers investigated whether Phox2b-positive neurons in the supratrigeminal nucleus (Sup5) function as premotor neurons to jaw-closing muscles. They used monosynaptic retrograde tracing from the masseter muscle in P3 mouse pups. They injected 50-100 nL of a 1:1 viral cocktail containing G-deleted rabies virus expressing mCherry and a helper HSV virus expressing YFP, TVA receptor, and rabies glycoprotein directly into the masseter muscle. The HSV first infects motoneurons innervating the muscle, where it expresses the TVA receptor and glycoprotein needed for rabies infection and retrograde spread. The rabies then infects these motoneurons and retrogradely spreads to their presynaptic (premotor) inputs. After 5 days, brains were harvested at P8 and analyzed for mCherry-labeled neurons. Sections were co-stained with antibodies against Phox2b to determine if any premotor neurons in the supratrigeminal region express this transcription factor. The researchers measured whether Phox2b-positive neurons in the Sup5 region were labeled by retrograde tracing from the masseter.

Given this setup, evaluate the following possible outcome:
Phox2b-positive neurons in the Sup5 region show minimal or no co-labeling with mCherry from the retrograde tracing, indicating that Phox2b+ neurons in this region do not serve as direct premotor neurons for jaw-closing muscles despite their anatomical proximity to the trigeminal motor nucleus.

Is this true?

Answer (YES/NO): NO